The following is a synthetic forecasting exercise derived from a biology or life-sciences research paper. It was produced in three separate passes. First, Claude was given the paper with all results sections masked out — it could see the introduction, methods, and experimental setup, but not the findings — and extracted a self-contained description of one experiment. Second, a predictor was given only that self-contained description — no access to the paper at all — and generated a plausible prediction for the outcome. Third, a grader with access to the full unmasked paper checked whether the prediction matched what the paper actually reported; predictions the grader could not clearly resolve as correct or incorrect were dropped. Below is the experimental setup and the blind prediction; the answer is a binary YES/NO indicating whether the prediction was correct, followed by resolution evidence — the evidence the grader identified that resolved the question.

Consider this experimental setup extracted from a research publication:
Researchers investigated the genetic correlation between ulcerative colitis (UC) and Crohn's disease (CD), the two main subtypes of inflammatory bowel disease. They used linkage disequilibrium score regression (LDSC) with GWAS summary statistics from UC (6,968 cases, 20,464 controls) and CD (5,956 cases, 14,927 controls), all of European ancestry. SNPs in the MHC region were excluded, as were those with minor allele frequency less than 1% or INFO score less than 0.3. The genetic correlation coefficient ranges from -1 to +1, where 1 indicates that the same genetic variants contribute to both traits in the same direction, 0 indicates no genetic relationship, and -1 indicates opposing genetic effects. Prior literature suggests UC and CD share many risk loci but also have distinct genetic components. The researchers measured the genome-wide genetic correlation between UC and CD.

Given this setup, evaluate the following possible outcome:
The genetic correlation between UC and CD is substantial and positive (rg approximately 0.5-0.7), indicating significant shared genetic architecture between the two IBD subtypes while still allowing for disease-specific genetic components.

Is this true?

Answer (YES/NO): YES